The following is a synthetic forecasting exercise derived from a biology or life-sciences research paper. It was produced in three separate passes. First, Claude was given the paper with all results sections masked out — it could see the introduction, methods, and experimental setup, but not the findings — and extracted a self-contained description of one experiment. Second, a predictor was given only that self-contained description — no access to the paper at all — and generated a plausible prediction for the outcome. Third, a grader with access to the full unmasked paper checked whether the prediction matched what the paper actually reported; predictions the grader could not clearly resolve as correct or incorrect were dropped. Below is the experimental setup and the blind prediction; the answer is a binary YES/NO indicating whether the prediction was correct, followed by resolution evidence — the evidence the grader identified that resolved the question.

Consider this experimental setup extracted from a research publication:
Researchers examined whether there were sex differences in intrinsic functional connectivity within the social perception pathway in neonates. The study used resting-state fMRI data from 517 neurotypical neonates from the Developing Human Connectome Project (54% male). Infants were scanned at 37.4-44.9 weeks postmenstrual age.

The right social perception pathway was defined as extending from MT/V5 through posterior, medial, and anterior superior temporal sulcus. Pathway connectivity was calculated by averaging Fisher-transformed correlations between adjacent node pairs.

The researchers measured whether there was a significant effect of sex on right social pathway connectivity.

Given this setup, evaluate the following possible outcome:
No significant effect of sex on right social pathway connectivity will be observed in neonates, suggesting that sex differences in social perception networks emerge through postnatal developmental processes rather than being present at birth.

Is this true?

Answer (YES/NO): YES